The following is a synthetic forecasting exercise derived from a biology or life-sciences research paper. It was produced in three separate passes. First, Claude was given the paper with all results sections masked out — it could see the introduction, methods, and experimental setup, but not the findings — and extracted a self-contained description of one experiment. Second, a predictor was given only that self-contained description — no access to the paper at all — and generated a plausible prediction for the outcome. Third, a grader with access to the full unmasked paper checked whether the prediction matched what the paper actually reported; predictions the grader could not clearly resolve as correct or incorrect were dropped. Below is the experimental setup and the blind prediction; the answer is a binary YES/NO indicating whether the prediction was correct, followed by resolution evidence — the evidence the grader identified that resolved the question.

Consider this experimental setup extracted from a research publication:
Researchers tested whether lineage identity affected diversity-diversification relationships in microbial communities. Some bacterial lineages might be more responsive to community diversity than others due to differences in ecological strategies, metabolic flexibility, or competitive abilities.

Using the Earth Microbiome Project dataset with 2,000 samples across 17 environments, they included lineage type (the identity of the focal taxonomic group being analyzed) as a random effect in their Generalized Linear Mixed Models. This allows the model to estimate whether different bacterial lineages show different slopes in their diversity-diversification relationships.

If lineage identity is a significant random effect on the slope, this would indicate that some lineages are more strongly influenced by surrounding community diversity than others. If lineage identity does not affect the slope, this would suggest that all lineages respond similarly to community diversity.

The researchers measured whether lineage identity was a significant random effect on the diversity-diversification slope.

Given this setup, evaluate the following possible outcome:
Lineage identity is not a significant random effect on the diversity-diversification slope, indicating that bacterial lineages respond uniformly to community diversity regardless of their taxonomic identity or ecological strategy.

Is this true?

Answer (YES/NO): NO